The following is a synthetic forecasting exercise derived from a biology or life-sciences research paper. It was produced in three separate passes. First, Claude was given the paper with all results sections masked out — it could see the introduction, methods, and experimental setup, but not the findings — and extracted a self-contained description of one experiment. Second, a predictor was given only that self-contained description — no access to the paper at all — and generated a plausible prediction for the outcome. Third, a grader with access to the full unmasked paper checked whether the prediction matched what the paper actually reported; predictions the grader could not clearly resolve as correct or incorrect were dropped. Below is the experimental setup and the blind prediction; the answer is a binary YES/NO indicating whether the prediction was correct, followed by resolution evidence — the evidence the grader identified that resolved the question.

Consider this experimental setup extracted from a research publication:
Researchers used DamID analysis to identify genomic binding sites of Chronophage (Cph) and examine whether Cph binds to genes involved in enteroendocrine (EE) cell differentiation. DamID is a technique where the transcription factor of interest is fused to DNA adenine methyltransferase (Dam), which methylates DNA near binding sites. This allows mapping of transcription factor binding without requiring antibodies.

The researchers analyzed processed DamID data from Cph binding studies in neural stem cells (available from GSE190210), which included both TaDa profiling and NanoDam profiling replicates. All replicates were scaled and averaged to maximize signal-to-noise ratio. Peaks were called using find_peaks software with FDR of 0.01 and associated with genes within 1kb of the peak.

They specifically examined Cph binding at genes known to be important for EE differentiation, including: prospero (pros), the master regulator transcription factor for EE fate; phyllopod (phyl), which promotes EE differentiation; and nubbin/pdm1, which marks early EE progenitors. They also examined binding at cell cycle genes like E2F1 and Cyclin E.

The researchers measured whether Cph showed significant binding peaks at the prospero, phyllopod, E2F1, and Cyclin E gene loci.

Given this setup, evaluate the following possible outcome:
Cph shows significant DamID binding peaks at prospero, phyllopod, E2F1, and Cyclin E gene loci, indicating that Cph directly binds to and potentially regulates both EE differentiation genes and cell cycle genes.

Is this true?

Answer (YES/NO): YES